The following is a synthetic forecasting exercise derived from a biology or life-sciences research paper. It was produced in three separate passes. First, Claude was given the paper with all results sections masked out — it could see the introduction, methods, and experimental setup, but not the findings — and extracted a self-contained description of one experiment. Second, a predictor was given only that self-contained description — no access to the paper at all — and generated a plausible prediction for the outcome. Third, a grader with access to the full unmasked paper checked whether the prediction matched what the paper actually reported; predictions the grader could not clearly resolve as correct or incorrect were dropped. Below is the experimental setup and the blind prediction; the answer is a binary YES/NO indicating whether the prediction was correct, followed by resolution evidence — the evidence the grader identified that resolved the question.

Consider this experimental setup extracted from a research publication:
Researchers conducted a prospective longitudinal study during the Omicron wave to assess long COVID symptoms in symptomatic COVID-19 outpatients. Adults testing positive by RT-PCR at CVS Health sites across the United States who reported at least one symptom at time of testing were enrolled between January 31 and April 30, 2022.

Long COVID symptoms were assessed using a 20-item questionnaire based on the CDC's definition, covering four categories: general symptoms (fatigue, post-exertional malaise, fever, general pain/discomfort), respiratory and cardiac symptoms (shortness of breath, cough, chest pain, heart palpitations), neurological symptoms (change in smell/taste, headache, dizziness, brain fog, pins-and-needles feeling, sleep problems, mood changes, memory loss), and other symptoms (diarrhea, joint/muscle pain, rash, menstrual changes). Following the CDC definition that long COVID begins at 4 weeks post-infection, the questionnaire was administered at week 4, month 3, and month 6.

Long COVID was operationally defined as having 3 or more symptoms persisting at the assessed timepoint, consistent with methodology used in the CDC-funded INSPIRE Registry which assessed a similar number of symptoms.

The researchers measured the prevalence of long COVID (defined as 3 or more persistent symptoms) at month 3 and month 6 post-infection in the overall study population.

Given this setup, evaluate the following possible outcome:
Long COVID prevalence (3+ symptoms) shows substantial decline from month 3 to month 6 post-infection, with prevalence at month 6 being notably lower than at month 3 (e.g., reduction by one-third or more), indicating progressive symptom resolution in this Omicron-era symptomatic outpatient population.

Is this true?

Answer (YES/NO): NO